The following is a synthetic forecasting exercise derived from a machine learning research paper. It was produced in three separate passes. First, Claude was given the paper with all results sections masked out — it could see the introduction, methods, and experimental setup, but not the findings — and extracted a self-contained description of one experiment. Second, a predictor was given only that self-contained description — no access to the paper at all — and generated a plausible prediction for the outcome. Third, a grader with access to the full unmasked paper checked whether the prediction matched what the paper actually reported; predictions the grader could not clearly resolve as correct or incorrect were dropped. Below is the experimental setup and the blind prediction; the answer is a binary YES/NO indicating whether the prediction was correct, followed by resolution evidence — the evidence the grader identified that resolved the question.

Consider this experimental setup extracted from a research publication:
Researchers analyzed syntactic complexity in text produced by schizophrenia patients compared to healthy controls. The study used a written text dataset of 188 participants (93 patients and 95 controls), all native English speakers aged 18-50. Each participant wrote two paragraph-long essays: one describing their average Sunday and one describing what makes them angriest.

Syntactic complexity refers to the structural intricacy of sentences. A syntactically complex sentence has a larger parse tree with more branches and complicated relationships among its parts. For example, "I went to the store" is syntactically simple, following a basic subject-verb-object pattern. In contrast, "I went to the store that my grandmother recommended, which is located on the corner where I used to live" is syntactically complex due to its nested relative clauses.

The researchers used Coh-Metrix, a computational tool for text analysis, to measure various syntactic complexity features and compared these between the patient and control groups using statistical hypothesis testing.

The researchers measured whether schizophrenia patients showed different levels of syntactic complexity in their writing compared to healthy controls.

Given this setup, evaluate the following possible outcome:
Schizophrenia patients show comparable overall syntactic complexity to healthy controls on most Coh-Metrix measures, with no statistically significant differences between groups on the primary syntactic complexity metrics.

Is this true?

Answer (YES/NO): NO